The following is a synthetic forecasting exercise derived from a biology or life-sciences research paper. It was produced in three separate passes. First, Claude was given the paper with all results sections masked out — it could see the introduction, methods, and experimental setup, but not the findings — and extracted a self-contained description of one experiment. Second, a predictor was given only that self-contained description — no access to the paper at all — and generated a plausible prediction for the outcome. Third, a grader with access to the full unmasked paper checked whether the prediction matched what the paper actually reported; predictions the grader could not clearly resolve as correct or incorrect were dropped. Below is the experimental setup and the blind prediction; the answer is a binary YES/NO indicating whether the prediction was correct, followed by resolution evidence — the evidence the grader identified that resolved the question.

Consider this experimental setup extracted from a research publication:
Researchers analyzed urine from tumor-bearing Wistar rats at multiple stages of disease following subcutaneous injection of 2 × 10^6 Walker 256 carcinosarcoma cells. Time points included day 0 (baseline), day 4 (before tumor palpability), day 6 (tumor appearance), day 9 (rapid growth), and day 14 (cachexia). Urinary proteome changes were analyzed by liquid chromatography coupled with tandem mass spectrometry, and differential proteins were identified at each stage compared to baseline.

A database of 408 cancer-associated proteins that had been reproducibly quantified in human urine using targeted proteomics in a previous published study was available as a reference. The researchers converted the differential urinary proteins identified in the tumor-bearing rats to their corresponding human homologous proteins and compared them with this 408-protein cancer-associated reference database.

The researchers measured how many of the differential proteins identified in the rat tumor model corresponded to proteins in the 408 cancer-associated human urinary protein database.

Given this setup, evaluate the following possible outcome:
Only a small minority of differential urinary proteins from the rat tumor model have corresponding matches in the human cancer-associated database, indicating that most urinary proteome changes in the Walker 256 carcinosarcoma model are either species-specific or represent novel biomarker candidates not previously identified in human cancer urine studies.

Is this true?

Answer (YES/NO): NO